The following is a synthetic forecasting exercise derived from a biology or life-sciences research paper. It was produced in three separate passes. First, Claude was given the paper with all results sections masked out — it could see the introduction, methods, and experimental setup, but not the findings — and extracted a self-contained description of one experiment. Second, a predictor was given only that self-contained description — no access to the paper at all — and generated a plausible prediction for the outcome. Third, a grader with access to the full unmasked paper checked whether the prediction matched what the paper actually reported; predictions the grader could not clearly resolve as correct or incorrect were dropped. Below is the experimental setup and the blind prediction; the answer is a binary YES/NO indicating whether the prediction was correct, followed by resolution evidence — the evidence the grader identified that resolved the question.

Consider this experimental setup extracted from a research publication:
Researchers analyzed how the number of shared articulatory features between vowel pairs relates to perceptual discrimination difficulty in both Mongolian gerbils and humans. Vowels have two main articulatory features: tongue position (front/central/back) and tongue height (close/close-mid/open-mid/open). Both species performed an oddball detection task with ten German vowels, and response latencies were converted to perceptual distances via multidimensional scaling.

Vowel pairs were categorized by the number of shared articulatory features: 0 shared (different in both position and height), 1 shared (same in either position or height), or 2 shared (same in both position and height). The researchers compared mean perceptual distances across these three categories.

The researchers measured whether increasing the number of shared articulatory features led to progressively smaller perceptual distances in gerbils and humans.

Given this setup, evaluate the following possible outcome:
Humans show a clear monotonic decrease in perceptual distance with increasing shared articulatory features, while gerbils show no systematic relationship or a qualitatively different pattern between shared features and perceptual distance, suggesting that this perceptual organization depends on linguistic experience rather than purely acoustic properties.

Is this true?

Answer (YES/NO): NO